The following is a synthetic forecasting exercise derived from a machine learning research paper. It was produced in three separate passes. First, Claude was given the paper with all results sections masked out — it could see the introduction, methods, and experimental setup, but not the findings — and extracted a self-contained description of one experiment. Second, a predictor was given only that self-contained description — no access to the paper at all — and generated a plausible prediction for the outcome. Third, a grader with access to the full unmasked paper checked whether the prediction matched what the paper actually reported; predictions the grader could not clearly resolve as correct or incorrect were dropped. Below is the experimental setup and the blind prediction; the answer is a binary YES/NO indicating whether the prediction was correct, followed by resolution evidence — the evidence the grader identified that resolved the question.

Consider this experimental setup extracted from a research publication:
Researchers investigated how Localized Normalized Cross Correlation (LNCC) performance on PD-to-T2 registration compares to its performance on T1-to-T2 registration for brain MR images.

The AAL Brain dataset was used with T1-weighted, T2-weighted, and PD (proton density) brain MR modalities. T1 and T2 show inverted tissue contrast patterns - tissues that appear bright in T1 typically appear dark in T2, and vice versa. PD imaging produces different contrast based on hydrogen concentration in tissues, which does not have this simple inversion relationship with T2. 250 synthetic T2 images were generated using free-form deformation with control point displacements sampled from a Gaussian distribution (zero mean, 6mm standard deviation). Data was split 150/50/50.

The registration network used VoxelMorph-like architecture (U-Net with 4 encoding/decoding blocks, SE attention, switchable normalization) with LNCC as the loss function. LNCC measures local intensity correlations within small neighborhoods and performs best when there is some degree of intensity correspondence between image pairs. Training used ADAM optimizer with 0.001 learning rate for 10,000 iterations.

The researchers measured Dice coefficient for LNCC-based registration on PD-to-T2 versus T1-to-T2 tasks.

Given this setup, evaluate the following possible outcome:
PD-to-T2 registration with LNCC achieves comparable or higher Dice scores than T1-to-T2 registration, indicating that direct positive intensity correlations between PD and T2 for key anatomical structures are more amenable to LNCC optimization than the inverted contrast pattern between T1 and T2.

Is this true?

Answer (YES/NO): YES